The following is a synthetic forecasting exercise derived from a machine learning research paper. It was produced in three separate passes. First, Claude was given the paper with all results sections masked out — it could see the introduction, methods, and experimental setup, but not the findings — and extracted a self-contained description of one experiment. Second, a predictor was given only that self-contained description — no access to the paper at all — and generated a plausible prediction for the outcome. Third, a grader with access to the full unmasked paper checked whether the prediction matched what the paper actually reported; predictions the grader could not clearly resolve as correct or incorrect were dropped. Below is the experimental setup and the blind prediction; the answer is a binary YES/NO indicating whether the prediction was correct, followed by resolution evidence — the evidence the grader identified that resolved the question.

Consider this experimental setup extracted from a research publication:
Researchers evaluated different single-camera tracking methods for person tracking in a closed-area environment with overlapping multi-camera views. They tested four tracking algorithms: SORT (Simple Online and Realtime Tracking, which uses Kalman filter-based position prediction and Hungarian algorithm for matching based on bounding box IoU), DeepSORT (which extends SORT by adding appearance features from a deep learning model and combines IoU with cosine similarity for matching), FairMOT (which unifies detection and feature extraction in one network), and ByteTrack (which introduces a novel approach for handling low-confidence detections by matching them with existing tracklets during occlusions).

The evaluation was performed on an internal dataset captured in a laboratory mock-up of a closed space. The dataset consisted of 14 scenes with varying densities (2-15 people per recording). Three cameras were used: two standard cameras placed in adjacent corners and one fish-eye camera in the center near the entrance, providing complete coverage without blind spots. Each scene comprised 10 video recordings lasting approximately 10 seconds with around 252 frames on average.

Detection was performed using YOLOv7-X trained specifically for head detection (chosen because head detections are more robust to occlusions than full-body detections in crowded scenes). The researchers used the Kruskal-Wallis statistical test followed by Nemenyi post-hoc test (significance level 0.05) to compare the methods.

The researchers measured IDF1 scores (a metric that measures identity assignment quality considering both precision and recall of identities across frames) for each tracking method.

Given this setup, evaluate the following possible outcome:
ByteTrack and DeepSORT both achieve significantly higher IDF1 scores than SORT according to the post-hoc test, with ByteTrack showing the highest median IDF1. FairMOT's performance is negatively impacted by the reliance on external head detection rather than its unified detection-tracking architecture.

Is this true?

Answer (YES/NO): NO